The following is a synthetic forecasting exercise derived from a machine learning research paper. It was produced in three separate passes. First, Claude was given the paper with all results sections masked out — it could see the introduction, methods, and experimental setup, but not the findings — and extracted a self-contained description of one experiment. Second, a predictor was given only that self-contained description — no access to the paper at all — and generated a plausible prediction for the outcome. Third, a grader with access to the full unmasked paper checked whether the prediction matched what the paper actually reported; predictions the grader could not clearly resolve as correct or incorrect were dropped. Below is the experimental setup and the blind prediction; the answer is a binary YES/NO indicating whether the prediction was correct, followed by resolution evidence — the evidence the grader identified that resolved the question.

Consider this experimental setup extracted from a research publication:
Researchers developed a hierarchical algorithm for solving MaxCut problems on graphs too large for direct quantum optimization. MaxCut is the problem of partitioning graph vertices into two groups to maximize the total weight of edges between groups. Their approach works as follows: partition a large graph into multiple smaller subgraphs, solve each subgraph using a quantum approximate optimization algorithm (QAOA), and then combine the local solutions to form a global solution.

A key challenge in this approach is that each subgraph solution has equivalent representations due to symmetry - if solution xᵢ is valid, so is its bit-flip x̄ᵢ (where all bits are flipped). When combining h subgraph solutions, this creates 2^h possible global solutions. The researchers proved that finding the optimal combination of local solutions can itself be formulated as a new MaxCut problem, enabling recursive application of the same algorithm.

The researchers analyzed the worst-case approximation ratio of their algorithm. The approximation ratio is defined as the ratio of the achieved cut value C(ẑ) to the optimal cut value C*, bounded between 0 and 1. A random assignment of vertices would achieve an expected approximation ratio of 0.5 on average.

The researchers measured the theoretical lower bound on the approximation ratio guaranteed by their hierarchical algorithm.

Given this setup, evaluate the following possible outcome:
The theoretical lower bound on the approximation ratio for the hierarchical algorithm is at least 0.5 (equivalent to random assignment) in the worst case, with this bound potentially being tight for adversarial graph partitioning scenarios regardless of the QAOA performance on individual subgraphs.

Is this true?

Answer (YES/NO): YES